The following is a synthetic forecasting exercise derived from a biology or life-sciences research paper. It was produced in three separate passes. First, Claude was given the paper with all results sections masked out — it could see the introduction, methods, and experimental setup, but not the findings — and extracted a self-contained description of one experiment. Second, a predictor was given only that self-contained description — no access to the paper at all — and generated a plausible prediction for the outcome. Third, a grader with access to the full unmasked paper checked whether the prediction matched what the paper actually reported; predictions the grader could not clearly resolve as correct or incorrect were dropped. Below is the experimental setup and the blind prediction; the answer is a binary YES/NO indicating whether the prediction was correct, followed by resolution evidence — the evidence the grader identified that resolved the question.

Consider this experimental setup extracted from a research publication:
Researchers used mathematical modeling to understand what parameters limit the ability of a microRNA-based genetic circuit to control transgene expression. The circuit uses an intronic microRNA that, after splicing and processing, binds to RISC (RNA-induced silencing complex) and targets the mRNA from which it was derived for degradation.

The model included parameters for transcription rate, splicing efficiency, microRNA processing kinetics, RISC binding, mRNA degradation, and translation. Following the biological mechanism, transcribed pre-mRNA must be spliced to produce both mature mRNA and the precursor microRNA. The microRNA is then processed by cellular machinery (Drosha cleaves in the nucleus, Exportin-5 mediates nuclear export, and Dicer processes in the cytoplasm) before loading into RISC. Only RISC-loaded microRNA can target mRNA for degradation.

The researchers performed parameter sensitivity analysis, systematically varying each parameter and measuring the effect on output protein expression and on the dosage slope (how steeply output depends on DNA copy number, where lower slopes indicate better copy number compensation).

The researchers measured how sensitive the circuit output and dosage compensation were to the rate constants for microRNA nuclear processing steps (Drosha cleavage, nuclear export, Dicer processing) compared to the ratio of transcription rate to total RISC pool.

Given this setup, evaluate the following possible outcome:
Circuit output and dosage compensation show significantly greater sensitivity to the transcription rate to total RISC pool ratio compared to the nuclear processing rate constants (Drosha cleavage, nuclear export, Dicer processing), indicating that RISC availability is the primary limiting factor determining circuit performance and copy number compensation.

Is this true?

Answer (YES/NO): YES